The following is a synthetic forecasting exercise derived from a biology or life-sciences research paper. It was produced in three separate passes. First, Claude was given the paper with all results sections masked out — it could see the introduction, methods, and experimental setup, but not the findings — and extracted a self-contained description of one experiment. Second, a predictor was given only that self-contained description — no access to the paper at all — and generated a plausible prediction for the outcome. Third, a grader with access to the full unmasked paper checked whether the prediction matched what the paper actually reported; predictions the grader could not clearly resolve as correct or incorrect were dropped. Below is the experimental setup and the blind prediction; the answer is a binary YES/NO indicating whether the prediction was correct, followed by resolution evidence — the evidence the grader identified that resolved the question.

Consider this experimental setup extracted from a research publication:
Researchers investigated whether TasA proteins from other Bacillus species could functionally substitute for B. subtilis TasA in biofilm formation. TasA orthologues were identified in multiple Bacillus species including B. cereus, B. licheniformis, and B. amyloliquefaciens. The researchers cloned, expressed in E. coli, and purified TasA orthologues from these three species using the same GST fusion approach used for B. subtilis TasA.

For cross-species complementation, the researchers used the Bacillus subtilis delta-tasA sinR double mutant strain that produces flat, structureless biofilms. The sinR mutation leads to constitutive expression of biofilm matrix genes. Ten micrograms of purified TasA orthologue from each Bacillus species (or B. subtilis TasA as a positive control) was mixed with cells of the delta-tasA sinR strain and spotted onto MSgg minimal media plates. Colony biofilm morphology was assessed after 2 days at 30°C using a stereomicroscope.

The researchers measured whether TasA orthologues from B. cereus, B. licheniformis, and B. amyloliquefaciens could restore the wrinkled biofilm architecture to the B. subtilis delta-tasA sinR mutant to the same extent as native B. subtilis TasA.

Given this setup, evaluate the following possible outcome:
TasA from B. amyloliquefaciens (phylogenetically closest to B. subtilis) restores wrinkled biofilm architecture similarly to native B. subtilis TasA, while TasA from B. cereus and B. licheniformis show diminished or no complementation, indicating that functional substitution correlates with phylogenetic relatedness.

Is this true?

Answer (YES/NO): NO